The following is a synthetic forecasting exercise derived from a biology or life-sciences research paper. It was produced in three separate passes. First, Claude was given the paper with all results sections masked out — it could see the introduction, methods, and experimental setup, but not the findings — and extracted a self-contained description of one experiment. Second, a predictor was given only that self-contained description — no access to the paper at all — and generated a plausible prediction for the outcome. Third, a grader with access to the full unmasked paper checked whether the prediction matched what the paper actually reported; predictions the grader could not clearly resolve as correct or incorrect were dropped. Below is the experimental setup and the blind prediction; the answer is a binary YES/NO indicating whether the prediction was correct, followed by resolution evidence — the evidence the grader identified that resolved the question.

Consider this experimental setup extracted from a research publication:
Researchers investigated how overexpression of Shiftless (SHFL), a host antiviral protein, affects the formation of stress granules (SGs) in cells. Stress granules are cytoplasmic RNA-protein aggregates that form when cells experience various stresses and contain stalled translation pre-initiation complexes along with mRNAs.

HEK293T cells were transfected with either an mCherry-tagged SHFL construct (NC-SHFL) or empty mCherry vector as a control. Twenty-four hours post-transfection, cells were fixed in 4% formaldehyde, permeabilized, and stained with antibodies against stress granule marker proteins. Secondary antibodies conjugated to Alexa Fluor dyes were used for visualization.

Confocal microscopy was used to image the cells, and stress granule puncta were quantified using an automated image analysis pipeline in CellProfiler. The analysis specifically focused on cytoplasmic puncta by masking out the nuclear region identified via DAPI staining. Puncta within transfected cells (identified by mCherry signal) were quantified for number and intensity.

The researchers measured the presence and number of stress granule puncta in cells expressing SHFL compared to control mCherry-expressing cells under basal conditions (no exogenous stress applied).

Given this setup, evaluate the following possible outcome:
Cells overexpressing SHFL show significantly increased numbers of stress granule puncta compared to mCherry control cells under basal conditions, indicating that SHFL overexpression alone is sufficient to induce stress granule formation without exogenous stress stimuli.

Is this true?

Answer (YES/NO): YES